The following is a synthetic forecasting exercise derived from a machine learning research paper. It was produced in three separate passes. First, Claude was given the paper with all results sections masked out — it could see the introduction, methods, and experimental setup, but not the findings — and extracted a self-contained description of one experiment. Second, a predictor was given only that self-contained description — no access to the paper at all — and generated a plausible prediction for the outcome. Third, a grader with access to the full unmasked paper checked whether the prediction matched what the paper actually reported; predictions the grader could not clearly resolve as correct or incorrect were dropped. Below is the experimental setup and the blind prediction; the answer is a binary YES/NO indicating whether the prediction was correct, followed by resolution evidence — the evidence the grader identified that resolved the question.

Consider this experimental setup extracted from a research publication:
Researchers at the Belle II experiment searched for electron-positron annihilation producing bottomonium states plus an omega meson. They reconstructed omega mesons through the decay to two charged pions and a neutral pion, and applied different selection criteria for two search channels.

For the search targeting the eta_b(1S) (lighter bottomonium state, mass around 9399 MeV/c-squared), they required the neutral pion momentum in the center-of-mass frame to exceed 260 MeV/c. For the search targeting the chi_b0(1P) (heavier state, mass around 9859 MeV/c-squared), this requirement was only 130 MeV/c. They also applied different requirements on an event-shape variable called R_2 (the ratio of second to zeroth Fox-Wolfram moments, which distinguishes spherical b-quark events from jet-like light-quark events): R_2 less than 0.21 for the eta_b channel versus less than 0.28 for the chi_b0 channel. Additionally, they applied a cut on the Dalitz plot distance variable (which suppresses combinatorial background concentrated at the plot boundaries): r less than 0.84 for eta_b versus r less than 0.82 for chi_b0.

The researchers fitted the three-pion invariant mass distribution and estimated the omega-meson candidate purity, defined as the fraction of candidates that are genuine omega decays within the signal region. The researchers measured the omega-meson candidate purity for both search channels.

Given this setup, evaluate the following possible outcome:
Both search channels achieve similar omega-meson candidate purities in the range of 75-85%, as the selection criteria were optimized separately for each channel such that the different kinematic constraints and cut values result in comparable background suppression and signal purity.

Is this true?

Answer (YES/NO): NO